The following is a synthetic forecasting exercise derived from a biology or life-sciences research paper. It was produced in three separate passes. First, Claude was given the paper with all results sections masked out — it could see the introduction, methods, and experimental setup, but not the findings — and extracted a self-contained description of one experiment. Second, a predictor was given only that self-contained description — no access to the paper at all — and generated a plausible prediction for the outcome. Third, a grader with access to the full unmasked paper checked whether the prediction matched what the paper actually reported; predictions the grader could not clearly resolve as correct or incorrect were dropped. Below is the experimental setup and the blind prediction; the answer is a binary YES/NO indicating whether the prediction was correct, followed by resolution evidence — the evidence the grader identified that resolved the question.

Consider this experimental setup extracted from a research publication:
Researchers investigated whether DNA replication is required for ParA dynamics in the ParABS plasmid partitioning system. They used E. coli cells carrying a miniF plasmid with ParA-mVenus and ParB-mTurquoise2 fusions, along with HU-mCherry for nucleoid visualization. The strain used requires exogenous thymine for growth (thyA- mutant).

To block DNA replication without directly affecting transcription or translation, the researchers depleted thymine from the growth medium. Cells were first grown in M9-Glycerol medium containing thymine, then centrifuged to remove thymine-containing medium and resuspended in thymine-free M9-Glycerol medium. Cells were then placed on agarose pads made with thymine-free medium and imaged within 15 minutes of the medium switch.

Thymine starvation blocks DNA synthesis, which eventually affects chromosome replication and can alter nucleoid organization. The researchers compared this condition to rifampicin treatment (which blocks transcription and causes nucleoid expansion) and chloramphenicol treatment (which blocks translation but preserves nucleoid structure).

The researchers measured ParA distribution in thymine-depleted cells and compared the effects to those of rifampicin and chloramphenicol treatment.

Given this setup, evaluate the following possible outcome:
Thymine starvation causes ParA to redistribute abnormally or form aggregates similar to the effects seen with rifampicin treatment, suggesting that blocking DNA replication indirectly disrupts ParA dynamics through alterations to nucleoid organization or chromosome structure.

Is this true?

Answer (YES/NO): NO